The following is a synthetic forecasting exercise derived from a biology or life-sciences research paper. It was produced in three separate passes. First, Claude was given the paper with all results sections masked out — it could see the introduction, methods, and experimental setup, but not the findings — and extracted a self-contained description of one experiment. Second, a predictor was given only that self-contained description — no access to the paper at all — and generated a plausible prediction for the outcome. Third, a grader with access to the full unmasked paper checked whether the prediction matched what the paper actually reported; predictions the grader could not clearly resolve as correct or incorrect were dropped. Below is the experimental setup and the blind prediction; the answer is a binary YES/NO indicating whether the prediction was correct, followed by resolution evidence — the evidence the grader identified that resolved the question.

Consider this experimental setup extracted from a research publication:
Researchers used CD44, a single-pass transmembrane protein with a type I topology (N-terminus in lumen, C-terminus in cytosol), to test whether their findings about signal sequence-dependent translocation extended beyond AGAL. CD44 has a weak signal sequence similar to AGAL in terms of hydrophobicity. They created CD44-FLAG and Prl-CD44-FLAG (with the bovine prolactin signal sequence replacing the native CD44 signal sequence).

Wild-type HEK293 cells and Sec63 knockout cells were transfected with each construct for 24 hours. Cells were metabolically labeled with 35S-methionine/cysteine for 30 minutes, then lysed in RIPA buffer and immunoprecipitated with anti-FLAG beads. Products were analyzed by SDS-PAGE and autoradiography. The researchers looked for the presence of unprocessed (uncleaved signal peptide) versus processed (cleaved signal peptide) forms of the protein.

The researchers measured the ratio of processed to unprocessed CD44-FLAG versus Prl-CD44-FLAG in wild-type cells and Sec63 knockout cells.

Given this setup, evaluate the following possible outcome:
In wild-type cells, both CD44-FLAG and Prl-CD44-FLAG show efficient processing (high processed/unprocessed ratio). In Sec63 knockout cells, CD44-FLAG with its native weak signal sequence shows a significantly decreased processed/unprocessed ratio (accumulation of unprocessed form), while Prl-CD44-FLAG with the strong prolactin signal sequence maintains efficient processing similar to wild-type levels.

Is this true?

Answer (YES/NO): YES